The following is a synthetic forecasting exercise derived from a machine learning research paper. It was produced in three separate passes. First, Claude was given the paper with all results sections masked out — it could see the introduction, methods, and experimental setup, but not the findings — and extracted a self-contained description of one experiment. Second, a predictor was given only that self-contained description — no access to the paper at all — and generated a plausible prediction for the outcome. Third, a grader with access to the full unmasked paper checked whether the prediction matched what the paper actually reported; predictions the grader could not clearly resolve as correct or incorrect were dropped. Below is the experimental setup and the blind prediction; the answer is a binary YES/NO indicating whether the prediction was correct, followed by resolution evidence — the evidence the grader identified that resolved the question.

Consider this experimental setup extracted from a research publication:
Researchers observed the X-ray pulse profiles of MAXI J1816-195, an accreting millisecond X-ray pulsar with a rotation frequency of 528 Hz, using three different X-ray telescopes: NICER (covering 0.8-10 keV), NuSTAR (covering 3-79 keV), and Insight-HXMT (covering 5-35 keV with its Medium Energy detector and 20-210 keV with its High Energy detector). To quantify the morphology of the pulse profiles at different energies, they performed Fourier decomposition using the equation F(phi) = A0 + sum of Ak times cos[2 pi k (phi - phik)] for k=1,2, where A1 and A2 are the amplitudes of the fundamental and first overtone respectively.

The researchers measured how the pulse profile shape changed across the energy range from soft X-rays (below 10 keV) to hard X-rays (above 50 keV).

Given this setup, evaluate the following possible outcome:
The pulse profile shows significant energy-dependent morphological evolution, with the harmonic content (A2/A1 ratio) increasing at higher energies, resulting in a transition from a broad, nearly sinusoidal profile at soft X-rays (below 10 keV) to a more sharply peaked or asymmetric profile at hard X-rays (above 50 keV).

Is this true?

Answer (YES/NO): NO